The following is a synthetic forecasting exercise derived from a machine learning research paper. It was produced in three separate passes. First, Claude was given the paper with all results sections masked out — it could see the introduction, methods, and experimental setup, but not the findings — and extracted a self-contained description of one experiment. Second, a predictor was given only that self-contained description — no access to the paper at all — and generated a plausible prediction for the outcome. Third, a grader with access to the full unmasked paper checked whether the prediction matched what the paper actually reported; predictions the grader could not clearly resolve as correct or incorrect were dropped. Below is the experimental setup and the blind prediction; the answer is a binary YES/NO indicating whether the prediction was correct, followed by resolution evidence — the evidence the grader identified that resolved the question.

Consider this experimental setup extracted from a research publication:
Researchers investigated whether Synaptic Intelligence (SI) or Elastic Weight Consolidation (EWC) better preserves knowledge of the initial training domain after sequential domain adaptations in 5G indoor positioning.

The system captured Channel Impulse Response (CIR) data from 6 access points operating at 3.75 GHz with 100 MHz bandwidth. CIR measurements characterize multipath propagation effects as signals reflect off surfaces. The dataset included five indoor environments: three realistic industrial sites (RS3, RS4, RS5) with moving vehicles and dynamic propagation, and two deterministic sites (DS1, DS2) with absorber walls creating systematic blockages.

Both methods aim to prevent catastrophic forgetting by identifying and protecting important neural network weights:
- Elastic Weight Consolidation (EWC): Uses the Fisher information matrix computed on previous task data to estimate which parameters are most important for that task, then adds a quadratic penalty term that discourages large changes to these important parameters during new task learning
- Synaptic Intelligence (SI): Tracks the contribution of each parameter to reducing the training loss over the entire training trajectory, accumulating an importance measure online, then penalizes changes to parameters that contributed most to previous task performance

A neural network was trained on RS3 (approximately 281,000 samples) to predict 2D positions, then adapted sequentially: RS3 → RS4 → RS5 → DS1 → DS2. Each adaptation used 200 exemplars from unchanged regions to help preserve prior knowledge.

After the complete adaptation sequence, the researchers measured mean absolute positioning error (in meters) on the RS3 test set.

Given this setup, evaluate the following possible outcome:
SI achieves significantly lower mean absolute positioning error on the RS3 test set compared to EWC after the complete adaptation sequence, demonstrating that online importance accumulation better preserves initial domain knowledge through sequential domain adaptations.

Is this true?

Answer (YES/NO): NO